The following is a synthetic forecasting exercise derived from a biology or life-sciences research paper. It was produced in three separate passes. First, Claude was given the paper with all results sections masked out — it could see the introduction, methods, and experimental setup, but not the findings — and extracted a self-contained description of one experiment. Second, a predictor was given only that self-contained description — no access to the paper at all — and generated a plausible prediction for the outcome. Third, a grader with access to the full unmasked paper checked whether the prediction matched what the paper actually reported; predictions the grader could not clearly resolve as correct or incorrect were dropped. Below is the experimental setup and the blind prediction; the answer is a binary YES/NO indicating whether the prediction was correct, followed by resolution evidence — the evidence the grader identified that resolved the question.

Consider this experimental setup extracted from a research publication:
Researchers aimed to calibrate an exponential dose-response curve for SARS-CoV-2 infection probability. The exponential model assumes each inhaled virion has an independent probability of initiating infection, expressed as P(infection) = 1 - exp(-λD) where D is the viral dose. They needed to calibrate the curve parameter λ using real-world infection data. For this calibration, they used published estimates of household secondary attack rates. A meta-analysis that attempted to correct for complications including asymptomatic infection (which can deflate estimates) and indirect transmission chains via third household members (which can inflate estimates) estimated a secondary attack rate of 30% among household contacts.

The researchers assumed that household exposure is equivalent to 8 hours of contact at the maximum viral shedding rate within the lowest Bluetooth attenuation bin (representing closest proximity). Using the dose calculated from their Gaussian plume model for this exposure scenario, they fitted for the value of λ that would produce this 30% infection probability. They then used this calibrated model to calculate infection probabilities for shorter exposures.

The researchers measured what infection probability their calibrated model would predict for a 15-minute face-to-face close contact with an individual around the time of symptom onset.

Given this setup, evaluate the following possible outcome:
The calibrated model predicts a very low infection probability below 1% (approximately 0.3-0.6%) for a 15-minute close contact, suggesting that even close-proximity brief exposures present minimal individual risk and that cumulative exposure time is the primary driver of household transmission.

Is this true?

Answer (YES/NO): NO